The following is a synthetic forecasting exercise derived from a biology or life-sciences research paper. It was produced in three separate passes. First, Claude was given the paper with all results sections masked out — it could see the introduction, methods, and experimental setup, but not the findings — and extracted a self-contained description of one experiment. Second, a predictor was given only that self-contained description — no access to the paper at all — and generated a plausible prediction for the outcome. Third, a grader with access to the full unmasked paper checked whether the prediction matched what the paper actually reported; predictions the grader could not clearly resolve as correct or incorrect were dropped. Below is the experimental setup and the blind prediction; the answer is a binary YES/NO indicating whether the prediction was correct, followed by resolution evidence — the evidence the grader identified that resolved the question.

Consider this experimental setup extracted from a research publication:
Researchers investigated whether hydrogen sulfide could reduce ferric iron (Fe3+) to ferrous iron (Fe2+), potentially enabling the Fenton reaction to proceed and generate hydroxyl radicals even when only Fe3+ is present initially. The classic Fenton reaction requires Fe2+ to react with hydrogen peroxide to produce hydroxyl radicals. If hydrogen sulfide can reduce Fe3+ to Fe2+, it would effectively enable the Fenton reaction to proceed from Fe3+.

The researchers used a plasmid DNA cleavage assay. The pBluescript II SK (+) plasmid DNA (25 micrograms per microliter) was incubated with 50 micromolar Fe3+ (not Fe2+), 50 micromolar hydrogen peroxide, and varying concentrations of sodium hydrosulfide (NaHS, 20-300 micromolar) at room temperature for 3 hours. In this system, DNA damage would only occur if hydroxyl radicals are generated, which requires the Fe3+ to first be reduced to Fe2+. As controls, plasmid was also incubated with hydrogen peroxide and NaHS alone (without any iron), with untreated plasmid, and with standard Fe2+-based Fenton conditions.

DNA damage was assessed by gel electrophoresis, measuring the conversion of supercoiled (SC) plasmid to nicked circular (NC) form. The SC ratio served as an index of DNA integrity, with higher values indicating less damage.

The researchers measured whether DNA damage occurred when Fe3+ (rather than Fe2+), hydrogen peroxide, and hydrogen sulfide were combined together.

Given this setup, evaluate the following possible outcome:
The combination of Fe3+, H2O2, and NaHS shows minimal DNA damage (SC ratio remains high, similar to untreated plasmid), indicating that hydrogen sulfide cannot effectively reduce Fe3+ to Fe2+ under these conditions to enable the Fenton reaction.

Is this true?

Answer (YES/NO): NO